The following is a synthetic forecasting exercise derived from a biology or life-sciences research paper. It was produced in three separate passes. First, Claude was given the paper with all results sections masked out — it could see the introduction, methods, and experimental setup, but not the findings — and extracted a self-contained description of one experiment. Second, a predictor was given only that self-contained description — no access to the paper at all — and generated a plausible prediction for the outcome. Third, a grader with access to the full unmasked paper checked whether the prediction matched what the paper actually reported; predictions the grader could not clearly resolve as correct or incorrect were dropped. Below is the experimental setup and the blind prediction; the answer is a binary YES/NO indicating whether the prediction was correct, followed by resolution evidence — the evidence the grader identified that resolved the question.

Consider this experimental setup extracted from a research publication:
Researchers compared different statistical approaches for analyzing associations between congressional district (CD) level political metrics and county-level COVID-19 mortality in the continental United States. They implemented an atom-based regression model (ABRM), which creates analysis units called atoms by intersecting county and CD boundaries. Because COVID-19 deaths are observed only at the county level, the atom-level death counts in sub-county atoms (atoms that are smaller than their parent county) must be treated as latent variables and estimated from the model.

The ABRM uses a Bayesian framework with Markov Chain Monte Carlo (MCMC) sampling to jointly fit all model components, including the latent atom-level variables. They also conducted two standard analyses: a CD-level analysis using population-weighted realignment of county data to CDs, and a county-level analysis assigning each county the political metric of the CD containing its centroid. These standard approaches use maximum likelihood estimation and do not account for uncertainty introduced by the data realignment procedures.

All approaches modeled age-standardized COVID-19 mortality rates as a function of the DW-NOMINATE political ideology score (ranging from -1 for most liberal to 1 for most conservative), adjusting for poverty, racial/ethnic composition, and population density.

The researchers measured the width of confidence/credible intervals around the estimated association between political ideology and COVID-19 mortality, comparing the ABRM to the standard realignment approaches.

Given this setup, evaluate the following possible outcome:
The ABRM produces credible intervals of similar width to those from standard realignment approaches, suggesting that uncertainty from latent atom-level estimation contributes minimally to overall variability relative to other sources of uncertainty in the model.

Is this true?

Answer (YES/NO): NO